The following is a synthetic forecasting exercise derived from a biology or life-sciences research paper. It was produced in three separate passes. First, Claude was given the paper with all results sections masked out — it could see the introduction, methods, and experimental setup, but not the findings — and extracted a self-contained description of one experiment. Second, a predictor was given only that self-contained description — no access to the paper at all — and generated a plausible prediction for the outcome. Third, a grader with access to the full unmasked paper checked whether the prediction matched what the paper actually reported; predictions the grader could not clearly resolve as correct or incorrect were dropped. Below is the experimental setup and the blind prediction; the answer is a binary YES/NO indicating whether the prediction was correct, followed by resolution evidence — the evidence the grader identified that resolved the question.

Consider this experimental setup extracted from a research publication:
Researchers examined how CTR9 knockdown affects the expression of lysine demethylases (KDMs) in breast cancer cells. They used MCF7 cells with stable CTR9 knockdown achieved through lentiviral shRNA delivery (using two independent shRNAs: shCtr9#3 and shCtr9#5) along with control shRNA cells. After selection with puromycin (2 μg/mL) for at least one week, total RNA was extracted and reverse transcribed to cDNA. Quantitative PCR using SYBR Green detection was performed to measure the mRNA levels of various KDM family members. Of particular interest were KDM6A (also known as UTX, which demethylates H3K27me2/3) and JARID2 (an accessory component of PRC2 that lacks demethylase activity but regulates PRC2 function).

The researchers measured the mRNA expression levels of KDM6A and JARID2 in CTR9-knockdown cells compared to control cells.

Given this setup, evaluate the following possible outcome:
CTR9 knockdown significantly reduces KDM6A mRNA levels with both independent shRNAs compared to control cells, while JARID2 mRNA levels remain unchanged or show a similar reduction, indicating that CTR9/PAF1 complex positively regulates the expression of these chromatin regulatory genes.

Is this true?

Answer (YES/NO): YES